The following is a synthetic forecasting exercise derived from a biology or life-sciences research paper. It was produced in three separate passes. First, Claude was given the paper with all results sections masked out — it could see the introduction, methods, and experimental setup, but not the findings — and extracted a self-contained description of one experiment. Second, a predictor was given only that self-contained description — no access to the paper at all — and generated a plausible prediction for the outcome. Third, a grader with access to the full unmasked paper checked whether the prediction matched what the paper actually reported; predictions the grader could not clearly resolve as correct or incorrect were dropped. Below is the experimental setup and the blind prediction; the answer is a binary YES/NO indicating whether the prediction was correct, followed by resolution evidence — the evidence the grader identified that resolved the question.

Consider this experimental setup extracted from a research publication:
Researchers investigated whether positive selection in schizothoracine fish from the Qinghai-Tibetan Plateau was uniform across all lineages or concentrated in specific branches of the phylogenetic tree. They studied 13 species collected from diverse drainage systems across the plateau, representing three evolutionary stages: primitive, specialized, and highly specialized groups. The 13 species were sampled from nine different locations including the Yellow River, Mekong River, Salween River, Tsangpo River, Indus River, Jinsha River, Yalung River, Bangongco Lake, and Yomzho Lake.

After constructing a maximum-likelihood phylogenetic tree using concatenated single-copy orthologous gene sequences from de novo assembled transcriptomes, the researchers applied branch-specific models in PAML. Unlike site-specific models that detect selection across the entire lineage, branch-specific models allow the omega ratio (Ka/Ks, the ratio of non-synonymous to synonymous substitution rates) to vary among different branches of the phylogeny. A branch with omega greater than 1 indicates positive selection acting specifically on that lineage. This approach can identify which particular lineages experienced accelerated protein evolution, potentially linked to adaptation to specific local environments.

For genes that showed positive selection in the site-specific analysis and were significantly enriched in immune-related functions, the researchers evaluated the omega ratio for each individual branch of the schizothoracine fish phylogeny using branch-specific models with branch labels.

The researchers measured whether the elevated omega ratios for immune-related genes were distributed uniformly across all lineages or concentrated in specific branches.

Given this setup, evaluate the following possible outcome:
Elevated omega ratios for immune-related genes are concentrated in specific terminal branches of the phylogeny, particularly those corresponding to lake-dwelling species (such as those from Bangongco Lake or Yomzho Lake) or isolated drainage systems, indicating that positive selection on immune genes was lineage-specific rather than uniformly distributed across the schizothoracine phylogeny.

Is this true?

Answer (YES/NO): NO